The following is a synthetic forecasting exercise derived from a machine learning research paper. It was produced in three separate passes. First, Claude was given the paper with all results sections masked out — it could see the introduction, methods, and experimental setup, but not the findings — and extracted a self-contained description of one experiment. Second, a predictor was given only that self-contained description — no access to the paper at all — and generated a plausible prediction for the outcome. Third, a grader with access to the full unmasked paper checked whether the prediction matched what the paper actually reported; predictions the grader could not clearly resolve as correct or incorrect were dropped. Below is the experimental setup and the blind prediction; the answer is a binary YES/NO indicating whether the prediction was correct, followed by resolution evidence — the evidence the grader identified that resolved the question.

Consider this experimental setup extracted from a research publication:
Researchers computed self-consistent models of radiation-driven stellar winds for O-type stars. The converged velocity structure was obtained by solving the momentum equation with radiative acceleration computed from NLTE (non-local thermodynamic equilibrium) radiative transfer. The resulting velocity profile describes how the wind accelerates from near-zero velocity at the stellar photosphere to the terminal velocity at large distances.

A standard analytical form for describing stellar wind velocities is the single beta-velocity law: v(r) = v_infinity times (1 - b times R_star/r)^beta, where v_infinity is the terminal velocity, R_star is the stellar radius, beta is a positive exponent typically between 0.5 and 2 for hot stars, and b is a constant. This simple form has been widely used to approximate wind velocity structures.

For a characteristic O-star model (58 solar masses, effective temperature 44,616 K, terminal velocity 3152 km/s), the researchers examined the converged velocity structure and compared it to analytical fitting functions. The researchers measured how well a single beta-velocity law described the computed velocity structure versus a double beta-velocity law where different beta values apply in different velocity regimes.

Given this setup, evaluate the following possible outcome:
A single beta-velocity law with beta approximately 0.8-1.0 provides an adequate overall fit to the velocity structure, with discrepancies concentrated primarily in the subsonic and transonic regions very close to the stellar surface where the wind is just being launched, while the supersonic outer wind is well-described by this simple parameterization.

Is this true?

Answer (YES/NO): NO